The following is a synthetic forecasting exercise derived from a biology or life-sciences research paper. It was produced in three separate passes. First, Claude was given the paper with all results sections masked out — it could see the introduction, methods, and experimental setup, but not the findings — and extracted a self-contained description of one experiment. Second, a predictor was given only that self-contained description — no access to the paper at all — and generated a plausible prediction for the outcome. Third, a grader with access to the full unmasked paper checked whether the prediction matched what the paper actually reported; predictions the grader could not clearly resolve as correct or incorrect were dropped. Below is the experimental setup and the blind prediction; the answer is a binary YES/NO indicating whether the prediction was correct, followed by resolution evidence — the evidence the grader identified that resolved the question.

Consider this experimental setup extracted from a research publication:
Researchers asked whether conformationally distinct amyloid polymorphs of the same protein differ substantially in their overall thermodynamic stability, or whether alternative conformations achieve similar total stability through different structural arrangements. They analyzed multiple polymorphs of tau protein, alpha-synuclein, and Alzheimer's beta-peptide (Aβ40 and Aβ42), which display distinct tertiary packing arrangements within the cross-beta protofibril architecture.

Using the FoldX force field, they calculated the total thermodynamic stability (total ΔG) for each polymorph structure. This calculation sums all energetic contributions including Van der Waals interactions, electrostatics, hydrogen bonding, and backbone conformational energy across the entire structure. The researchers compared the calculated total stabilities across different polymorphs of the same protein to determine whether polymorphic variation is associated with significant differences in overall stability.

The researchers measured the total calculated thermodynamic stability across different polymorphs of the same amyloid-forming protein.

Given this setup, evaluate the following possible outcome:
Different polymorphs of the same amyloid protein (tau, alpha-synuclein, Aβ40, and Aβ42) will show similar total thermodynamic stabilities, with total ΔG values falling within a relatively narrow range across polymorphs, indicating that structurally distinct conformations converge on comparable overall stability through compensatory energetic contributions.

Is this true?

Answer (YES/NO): YES